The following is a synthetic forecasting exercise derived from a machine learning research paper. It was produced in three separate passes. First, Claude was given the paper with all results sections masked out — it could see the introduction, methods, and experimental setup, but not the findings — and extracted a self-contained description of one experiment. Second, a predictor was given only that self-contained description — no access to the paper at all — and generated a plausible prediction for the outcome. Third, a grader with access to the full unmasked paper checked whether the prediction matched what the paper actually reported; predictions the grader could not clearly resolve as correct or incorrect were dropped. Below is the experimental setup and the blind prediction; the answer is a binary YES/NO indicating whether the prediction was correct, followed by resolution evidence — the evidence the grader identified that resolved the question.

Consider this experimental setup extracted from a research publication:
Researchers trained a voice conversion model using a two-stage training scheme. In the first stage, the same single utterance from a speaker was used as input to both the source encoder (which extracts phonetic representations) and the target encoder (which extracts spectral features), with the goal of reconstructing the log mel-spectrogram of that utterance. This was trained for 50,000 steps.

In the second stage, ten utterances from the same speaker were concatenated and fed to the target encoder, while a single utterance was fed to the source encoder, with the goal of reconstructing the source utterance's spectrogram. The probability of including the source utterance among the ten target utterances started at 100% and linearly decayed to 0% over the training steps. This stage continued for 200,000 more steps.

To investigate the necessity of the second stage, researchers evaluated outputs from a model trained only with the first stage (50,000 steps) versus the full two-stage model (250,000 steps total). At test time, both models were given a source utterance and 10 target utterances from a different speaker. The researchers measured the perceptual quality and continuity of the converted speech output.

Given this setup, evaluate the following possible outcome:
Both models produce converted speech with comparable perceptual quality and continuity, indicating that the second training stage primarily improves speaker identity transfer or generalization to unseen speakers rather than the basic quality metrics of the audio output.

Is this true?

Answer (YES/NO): NO